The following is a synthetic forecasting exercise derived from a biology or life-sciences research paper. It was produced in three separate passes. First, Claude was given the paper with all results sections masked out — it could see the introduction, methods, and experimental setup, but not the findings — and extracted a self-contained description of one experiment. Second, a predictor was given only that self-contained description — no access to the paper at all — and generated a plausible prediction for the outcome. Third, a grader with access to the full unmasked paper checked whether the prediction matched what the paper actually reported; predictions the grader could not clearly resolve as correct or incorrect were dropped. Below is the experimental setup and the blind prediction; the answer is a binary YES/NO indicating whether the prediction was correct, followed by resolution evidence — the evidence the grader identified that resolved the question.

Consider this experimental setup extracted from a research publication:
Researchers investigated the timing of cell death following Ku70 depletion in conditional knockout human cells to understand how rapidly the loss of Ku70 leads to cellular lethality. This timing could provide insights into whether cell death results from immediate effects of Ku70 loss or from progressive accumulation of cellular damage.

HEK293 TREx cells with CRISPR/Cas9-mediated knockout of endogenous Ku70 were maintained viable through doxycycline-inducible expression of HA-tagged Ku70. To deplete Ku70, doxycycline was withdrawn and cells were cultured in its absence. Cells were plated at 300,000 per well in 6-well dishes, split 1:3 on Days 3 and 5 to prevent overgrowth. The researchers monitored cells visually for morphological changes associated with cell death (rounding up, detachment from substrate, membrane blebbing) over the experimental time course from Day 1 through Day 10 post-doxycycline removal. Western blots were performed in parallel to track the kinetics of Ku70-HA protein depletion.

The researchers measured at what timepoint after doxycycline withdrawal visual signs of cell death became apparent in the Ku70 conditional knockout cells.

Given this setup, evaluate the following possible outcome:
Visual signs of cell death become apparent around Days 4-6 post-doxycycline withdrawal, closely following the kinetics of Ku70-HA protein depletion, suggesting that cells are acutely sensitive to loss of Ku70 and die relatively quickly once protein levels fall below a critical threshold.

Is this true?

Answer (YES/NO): NO